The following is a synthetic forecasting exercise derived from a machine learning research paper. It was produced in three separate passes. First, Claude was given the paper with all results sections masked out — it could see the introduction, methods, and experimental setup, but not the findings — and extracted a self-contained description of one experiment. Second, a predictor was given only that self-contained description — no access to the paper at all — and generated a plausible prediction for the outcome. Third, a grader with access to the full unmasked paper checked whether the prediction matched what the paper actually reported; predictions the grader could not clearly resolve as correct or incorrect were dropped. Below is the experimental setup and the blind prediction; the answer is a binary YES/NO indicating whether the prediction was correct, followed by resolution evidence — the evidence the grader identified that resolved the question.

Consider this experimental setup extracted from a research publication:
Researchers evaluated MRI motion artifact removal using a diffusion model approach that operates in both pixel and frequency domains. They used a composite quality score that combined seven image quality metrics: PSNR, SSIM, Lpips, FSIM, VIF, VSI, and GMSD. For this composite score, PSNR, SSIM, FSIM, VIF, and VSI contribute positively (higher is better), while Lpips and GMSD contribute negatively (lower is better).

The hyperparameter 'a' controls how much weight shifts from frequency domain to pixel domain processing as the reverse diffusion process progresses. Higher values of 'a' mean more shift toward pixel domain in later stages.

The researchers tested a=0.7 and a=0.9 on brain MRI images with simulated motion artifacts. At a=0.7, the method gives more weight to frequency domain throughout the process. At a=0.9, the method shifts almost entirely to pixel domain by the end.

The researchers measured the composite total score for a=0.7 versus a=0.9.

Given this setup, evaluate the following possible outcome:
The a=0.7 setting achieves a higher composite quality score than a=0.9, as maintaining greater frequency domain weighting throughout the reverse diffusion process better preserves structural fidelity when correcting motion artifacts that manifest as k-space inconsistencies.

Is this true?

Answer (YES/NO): YES